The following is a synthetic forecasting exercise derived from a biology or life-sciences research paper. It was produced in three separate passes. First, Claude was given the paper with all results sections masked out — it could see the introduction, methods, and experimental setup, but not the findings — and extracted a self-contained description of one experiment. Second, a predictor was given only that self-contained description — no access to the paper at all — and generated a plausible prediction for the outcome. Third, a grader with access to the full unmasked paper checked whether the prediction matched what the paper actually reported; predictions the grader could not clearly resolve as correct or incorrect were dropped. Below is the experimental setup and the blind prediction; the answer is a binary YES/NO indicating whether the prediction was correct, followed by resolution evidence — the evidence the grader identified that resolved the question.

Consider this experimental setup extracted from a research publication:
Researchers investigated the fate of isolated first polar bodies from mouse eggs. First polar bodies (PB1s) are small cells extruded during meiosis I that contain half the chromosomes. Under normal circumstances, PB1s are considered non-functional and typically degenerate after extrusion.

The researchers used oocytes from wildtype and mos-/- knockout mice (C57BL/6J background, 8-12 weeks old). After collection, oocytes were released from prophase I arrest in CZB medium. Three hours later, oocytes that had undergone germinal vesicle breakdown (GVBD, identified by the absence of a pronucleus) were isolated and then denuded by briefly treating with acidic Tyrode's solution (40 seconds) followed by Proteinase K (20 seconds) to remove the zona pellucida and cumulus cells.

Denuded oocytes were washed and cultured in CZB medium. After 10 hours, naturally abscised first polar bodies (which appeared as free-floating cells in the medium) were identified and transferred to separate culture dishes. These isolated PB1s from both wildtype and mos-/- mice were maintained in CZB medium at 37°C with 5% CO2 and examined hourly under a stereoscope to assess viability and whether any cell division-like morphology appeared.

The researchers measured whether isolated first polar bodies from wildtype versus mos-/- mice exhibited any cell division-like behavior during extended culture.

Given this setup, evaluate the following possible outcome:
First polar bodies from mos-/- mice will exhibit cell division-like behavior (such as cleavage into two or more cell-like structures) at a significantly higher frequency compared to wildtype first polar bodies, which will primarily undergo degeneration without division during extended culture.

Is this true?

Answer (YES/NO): YES